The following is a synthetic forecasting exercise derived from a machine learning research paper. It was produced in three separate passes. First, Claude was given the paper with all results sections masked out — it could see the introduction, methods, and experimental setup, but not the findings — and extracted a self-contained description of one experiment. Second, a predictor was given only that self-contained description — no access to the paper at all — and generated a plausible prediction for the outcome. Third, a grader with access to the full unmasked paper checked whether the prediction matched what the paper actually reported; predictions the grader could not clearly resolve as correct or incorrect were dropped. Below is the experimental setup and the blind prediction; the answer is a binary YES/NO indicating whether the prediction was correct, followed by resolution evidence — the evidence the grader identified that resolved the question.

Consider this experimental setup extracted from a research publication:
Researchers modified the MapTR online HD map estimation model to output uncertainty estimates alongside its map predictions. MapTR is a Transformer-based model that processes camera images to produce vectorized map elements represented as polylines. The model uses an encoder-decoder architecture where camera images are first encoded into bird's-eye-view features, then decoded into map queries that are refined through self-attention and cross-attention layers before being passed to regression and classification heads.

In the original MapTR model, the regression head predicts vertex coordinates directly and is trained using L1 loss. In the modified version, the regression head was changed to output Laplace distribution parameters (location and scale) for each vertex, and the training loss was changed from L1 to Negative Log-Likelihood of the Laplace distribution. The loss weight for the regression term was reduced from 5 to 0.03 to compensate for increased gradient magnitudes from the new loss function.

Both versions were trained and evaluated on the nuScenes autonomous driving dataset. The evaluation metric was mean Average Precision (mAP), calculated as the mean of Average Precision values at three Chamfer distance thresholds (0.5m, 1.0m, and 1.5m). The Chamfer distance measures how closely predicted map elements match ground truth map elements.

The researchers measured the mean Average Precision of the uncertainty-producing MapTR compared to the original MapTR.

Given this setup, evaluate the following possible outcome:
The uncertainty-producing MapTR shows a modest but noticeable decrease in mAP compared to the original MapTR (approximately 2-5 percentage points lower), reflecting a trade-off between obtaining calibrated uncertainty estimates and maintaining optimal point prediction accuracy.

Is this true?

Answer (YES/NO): NO